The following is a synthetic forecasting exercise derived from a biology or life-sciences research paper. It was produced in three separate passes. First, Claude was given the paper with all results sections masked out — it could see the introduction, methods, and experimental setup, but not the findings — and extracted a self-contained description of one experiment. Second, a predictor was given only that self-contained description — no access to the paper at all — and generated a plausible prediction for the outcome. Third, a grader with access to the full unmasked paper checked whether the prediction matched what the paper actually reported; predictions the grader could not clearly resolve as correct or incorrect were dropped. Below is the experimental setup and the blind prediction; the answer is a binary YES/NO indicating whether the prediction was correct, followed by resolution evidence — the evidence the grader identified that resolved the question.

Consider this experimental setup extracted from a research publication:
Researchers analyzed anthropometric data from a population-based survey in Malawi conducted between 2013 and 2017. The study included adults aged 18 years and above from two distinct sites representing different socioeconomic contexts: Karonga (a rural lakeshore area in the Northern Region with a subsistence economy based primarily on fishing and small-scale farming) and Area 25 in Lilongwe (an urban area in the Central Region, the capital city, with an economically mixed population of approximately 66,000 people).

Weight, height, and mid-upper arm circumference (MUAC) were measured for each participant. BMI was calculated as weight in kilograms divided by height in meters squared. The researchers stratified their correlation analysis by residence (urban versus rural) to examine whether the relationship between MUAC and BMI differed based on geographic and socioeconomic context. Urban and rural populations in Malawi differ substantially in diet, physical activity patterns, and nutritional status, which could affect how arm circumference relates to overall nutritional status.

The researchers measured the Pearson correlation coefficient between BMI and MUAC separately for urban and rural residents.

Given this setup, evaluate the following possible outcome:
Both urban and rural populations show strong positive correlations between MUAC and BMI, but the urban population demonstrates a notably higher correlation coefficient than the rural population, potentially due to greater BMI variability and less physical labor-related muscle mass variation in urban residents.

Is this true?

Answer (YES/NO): NO